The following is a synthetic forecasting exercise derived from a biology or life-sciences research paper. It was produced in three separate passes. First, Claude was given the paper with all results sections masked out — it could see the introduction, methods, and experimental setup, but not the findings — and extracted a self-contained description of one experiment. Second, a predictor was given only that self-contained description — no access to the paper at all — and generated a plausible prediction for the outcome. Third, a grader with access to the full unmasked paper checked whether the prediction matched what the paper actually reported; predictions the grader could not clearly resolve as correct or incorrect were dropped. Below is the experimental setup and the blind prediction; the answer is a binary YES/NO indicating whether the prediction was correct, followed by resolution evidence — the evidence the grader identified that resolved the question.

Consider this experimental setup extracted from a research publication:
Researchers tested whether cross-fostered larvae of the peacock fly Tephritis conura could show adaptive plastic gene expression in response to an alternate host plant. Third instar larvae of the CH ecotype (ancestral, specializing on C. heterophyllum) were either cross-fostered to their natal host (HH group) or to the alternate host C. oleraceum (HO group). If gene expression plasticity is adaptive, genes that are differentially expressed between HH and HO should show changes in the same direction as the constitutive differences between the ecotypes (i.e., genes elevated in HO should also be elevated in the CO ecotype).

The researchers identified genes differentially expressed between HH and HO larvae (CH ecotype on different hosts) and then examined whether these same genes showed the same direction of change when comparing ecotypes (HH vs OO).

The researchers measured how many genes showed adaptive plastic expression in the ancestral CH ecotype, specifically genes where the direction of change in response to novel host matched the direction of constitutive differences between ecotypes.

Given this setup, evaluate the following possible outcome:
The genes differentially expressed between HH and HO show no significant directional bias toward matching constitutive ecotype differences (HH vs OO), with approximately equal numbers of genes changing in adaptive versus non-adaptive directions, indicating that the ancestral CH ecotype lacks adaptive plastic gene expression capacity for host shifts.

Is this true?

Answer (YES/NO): NO